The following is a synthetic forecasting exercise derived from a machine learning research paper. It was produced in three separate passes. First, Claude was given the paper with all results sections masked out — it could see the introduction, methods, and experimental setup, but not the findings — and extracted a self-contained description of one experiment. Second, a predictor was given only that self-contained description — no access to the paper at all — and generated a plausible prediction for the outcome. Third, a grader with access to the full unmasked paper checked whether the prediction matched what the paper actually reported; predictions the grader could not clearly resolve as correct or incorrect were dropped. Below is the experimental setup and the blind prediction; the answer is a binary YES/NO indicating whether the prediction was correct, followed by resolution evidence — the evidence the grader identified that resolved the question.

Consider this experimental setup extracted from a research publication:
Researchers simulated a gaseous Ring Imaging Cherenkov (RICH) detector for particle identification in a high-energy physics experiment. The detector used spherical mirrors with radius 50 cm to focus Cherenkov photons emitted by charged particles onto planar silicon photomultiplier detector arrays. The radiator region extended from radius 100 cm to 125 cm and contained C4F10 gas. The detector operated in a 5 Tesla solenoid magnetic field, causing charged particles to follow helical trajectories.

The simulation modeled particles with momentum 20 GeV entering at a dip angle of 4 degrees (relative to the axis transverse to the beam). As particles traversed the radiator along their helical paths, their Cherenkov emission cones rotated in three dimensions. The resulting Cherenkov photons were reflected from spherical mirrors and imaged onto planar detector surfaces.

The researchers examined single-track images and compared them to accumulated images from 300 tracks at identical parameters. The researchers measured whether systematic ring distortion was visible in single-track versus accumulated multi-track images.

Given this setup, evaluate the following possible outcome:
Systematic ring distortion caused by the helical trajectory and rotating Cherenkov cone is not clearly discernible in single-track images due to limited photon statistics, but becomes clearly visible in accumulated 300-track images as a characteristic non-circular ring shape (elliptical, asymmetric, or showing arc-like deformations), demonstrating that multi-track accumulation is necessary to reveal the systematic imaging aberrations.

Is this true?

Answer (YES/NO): YES